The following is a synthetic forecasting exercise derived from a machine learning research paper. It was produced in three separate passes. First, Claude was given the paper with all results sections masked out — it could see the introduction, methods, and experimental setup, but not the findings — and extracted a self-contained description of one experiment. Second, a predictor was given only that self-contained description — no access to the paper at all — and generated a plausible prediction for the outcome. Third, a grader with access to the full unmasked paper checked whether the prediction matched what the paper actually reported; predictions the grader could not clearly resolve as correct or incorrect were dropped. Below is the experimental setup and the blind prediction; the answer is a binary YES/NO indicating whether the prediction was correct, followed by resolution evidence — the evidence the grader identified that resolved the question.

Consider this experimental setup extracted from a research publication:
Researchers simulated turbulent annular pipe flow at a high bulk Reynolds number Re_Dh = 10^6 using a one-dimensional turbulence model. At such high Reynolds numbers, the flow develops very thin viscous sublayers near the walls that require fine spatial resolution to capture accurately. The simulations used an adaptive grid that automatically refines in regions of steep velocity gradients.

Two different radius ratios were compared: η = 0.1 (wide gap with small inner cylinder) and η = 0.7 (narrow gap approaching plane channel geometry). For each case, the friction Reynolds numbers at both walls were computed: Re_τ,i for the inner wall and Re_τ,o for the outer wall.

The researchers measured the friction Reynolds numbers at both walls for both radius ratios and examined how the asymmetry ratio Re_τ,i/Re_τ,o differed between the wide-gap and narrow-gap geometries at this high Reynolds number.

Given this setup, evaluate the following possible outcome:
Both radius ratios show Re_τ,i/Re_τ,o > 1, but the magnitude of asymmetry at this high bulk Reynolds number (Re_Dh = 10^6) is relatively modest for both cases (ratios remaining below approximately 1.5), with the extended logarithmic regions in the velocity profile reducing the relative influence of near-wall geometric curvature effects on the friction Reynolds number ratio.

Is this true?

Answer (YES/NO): NO